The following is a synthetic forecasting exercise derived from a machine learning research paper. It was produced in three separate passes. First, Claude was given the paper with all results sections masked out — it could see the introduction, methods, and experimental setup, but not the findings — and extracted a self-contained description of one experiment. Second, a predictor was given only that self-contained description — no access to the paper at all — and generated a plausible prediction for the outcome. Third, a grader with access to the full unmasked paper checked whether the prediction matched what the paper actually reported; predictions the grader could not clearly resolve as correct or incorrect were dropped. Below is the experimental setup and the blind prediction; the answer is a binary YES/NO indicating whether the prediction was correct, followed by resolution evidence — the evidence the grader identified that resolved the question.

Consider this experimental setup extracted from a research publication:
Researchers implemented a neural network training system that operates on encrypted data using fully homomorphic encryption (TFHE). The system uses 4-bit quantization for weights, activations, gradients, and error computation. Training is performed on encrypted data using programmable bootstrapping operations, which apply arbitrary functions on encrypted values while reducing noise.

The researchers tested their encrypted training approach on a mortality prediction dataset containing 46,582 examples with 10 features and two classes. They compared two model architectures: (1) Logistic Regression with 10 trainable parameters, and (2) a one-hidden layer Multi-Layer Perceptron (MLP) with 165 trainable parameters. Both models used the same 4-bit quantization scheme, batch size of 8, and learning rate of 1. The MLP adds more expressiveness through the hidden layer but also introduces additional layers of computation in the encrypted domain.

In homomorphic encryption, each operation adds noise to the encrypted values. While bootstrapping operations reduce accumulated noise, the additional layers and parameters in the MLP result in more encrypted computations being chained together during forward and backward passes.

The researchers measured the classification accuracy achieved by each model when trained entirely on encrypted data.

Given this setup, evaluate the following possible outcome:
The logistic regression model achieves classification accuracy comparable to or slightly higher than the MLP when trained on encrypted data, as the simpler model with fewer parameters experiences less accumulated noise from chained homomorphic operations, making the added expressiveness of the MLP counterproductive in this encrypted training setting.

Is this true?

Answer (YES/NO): YES